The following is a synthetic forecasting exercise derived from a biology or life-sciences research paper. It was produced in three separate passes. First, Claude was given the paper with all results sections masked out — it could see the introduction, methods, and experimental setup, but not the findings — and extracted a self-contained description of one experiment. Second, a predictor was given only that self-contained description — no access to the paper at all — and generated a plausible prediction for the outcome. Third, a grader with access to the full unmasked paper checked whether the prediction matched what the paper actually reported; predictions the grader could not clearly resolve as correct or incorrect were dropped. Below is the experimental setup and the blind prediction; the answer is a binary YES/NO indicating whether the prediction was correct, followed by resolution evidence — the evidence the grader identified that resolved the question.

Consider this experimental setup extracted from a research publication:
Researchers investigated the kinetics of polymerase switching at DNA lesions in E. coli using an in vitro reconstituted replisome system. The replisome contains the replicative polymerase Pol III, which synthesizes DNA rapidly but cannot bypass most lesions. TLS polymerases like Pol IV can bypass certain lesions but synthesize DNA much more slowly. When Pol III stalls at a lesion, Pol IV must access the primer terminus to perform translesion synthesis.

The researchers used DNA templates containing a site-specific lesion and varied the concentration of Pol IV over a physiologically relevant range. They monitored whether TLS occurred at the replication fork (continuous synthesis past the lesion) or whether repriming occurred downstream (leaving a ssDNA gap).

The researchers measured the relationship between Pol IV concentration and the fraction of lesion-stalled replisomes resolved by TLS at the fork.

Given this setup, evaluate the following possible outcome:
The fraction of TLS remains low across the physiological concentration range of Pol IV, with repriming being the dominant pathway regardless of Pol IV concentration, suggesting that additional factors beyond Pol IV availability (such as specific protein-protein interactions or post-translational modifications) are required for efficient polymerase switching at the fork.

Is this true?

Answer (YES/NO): NO